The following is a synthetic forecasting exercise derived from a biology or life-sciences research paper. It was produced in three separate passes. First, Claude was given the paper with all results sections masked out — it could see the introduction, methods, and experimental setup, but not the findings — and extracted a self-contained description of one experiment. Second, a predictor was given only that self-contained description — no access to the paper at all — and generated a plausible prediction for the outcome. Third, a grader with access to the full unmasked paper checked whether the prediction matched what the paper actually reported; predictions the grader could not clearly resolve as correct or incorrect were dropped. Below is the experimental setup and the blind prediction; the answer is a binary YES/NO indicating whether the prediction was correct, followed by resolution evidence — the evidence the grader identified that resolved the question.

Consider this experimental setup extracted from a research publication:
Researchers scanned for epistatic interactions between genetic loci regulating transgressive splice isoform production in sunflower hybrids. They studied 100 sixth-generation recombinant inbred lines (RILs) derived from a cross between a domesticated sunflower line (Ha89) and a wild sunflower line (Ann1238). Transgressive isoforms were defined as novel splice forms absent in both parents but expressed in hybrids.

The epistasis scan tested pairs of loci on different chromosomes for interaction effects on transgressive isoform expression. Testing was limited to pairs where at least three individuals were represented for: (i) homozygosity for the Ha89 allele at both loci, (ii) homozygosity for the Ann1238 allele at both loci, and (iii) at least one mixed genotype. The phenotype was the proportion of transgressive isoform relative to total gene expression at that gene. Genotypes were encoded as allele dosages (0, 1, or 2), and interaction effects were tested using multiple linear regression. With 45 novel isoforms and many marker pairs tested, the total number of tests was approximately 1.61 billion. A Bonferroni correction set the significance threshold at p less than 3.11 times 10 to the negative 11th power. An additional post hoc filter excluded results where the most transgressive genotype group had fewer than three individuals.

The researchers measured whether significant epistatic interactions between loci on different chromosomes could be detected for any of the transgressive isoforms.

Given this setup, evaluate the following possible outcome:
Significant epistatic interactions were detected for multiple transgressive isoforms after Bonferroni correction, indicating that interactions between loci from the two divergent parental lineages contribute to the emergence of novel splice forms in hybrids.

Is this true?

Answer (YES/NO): YES